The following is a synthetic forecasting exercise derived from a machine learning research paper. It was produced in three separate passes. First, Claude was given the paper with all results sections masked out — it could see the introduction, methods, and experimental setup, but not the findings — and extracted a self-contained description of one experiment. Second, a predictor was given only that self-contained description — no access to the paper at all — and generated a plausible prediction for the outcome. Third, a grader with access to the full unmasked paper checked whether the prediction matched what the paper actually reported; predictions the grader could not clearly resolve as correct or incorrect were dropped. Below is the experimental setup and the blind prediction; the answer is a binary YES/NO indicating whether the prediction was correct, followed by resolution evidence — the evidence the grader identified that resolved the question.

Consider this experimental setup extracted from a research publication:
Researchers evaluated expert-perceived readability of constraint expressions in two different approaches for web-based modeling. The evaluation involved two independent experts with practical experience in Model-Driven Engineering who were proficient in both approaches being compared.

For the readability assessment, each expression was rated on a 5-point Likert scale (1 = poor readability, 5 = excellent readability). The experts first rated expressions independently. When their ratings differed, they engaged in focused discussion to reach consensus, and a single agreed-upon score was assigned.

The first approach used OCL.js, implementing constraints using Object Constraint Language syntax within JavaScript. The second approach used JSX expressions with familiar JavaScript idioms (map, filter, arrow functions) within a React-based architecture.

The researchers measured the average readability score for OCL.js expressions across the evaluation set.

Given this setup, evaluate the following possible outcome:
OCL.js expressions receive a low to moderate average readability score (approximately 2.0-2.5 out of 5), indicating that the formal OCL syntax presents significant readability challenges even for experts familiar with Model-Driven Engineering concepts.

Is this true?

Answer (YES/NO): NO